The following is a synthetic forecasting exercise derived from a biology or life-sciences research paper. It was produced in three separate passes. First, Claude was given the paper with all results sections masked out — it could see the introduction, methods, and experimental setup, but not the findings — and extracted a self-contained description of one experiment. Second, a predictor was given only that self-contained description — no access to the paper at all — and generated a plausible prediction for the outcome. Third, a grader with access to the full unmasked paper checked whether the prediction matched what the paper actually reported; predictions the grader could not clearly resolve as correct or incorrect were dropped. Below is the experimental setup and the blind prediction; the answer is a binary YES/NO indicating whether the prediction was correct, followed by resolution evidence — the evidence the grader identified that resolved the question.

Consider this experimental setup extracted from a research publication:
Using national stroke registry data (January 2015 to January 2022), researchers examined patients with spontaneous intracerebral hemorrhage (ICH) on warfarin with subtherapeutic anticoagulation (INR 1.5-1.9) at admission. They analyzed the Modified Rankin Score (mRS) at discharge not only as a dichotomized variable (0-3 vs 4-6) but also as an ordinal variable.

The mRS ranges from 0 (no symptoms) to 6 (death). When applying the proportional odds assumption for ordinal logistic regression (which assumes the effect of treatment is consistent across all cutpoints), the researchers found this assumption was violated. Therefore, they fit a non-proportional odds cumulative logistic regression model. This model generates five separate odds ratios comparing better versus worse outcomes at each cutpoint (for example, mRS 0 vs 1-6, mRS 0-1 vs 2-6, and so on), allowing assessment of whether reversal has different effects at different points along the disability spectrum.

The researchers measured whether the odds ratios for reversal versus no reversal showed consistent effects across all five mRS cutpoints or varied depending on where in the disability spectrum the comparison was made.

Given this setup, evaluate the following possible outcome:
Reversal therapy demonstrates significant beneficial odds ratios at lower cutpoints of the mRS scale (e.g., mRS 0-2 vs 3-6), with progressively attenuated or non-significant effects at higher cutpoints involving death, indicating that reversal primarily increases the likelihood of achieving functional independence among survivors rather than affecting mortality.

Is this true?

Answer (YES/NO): NO